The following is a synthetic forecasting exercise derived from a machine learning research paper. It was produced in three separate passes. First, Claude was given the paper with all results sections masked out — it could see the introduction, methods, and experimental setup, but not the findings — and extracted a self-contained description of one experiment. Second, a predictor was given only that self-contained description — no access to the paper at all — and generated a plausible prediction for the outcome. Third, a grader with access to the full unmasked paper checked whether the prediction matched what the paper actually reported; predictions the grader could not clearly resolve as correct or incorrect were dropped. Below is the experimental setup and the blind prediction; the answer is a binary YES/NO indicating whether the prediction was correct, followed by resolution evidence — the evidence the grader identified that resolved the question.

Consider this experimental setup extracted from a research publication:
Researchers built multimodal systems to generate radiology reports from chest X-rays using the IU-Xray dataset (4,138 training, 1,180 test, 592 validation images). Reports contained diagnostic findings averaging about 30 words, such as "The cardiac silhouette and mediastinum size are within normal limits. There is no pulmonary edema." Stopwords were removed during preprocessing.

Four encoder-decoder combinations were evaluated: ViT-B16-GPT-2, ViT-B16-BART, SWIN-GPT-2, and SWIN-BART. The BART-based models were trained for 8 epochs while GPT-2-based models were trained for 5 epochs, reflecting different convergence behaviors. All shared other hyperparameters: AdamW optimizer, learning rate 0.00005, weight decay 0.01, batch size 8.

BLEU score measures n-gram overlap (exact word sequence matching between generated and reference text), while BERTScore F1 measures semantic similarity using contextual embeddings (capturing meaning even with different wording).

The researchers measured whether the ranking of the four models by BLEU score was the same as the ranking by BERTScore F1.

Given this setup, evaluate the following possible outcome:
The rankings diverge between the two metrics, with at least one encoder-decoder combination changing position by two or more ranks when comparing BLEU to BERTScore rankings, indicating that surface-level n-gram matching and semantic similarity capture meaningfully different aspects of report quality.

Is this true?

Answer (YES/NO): NO